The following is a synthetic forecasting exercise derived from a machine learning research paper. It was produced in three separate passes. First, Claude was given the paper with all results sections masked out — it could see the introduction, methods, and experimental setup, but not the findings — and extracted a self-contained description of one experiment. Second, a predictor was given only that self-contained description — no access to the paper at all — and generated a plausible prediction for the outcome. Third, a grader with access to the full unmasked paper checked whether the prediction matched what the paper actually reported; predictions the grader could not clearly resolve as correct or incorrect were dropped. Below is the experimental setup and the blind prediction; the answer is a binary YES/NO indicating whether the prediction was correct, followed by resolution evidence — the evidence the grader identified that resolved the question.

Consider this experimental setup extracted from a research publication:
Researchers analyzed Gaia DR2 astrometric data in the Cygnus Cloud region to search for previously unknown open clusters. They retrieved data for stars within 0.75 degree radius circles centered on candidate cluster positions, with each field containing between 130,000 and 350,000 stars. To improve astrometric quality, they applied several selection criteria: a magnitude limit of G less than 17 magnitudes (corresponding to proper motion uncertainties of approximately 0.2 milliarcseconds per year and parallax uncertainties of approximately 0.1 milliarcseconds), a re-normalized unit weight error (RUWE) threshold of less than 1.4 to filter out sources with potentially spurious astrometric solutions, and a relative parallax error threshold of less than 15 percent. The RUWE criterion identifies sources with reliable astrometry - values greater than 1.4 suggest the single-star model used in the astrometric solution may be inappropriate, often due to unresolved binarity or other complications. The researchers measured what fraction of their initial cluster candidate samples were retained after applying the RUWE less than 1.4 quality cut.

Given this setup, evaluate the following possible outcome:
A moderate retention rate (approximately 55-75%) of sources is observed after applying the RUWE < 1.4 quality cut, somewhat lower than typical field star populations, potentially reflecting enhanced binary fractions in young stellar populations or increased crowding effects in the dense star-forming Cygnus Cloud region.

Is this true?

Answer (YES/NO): NO